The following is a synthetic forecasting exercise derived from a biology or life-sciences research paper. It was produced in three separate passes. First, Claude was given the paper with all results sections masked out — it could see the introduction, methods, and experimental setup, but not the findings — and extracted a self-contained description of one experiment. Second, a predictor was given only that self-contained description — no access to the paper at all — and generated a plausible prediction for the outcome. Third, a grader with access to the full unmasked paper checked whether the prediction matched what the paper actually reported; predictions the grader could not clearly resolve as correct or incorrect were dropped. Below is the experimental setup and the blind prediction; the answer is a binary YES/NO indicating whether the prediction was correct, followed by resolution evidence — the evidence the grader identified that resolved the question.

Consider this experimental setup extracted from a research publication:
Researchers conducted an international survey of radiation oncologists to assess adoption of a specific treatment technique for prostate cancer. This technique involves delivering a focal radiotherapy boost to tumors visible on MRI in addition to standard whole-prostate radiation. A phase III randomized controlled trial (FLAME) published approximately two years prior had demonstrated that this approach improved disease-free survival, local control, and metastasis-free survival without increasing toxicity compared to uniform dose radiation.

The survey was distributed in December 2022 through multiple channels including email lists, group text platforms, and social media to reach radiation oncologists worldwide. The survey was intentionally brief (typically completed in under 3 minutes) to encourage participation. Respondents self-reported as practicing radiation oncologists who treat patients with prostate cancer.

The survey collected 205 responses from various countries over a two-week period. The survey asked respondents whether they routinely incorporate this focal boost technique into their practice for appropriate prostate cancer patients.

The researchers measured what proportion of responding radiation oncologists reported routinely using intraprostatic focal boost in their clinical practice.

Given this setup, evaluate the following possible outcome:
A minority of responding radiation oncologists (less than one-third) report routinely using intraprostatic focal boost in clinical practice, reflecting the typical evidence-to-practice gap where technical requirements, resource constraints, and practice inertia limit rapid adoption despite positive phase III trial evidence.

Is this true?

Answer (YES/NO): NO